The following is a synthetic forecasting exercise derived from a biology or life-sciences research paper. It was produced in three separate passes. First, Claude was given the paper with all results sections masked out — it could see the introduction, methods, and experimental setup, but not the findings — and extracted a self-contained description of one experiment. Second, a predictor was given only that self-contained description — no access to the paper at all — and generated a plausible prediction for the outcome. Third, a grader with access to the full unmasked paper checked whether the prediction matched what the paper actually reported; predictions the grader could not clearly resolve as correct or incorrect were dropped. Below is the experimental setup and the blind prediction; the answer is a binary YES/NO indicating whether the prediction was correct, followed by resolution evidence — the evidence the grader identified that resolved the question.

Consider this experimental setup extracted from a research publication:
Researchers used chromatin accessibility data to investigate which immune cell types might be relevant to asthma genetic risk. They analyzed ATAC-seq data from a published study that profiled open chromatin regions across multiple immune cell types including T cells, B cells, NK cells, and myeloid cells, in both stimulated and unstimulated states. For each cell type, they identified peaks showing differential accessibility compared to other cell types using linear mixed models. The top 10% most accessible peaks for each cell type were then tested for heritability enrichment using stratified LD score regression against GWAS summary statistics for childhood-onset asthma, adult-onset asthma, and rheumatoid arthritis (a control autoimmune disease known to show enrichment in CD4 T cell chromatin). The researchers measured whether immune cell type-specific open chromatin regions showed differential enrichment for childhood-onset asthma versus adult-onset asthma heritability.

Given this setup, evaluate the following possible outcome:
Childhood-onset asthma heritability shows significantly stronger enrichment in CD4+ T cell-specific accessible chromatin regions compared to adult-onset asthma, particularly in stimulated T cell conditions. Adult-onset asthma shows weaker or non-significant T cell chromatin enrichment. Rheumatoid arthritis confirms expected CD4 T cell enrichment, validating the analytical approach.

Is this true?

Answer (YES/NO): NO